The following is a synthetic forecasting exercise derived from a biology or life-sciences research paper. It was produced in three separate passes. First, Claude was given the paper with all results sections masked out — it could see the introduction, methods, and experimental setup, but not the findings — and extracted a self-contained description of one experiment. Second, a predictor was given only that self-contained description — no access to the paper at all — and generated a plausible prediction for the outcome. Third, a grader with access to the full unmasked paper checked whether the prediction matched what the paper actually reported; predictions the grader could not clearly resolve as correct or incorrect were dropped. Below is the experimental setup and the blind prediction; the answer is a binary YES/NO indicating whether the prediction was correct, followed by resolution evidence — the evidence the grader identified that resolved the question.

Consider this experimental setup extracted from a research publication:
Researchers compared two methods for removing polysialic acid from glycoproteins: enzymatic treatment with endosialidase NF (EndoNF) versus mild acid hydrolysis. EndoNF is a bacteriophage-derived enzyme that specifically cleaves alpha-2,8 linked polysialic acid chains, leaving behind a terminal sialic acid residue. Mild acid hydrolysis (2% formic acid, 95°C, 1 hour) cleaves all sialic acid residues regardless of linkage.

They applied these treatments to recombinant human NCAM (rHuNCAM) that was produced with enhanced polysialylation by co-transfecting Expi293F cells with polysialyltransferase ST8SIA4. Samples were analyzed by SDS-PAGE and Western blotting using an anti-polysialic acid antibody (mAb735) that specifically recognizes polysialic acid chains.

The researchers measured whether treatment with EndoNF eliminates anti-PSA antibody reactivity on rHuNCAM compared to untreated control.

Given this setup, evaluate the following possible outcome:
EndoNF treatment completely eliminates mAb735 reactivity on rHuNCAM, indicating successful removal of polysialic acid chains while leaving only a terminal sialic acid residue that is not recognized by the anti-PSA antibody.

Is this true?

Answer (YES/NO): YES